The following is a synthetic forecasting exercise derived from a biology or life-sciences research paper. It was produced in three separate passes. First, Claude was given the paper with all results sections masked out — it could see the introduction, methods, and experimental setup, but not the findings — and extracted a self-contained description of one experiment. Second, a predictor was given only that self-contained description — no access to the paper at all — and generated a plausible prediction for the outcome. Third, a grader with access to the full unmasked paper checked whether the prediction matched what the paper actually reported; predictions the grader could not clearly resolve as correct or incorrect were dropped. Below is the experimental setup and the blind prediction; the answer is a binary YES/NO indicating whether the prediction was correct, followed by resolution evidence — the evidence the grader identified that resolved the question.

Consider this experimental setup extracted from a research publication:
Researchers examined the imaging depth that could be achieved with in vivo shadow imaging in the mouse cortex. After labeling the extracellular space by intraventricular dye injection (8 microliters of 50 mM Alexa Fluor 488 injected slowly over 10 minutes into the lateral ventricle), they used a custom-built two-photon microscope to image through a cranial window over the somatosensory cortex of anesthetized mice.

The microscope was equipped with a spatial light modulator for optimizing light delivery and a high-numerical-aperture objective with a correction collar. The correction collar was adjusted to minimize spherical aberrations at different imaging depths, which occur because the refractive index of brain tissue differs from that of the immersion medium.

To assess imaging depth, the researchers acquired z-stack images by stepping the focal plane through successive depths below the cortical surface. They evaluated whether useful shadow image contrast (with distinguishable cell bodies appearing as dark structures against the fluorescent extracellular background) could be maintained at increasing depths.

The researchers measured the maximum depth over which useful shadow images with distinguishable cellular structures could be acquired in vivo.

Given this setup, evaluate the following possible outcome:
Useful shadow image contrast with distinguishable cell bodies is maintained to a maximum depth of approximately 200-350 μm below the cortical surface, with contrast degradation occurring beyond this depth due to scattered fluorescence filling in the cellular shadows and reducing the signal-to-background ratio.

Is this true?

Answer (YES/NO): NO